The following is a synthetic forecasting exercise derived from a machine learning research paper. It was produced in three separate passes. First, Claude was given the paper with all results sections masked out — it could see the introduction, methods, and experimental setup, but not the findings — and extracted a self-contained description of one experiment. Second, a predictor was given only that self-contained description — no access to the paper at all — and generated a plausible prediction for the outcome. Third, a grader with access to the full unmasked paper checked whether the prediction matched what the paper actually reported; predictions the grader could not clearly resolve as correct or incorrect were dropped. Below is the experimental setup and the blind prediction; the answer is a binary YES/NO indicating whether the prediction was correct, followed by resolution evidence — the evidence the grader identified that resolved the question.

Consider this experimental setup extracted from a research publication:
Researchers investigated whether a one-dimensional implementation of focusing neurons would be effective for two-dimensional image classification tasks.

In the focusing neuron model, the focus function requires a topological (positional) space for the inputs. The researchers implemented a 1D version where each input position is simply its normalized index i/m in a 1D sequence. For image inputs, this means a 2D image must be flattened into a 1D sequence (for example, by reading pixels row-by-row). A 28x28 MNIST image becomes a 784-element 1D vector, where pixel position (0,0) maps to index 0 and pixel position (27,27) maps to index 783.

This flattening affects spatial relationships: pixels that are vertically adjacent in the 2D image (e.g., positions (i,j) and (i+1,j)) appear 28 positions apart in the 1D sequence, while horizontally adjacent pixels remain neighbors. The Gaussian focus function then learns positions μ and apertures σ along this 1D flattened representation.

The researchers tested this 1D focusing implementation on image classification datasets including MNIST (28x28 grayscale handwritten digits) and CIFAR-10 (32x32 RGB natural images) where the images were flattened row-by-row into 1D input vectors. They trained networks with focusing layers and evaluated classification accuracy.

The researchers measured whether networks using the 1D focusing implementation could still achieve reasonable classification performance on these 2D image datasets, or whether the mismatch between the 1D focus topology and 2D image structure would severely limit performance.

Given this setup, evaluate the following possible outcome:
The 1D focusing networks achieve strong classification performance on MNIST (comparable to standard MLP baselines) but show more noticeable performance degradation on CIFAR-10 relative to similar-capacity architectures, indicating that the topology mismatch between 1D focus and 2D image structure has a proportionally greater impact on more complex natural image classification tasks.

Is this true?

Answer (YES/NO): NO